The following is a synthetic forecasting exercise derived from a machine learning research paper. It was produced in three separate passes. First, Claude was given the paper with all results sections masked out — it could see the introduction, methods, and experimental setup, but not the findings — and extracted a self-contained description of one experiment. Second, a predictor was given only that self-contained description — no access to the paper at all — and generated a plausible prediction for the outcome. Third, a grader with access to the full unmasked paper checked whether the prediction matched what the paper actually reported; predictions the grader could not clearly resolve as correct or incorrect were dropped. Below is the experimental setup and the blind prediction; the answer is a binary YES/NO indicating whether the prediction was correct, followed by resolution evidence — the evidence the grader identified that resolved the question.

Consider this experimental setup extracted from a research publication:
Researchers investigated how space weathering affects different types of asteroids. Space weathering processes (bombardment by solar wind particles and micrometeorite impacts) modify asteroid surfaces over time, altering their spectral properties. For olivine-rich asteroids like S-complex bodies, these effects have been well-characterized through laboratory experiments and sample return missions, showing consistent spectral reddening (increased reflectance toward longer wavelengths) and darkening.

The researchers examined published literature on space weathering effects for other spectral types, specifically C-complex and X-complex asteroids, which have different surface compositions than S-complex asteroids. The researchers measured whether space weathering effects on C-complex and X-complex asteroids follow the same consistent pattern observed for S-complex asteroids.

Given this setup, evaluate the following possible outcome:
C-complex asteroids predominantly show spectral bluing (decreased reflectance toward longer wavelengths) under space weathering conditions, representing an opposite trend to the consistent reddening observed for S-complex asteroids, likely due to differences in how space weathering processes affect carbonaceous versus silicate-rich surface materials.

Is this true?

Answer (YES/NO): NO